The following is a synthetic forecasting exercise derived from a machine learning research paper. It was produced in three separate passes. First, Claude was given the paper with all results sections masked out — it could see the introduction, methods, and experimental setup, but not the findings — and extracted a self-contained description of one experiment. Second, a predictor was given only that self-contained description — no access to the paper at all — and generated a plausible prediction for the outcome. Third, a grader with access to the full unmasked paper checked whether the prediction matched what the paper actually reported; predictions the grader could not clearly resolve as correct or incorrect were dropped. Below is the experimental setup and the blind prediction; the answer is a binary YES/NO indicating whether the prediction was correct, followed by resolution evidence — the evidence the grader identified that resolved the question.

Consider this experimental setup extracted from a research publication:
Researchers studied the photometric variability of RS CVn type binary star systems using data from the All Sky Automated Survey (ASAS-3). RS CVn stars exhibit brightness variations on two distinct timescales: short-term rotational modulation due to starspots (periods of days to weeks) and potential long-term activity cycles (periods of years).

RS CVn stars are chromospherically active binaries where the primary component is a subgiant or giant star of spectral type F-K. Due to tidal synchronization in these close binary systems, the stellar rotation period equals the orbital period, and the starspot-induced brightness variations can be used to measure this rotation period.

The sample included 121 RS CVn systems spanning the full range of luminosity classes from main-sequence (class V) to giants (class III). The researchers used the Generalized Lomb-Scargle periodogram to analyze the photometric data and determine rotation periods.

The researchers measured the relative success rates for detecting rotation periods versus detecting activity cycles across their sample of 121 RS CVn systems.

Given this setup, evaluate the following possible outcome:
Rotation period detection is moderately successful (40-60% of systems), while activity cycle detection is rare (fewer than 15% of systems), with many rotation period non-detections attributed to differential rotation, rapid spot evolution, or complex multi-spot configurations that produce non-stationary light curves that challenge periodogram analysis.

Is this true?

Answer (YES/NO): NO